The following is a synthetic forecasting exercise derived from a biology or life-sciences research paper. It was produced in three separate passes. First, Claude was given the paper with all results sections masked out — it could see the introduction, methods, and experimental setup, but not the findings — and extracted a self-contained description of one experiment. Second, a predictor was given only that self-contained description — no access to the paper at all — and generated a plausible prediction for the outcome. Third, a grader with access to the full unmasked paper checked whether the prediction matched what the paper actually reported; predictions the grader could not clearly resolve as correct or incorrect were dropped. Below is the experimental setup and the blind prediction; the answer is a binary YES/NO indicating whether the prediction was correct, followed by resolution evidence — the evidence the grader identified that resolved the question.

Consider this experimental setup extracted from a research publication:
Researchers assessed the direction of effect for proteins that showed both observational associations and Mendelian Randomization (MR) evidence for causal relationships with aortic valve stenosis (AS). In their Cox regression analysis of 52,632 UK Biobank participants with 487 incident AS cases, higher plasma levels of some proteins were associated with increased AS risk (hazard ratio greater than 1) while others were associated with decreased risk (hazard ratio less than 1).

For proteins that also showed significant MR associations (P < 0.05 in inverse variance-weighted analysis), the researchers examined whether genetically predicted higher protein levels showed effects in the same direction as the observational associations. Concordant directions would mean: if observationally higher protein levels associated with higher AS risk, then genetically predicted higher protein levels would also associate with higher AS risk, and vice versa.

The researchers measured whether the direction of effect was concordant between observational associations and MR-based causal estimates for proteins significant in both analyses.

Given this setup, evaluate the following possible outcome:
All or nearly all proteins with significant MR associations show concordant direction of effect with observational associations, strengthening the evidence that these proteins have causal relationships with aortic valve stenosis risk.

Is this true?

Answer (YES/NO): YES